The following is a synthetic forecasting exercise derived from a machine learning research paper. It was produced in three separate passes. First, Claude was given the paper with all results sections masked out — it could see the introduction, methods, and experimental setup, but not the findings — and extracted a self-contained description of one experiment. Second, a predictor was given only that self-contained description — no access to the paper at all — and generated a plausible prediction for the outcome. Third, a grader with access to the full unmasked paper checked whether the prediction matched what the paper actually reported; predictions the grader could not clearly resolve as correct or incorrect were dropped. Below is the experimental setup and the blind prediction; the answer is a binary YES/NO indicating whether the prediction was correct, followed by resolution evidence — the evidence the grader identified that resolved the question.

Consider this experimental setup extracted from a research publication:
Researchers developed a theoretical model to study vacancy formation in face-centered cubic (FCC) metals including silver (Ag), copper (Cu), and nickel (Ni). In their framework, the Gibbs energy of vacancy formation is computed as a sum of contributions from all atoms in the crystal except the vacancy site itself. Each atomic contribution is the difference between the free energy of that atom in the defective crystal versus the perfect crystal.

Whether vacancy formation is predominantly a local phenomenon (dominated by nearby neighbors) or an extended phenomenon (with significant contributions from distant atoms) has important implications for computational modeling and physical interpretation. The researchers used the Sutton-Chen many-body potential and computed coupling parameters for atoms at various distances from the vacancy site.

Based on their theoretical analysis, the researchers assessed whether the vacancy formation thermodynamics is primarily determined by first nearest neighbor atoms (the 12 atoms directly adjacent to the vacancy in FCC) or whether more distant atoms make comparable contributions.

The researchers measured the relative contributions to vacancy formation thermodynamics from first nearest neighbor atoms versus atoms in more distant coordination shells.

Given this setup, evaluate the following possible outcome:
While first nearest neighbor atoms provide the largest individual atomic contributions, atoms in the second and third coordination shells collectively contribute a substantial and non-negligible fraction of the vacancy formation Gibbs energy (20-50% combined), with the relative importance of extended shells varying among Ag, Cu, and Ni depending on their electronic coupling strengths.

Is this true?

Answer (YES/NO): NO